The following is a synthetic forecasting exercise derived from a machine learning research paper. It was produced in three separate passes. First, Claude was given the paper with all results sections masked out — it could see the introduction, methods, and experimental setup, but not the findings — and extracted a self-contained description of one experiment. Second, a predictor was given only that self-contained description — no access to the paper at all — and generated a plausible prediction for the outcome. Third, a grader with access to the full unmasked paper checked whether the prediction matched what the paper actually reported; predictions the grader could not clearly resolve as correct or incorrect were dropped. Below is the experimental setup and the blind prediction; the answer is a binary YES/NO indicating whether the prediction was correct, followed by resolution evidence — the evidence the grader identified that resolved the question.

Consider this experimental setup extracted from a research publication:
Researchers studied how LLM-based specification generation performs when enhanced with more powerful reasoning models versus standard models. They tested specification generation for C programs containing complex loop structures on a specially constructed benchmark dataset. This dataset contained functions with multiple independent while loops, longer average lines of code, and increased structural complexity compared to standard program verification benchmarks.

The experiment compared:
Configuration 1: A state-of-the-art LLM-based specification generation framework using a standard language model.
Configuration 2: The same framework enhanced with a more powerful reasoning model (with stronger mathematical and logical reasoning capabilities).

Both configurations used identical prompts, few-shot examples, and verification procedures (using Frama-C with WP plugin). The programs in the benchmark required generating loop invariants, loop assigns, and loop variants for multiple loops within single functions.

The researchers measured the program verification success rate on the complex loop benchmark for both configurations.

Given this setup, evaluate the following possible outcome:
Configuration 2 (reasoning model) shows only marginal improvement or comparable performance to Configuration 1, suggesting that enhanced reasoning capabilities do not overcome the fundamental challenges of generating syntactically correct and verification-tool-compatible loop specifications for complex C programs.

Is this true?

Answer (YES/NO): YES